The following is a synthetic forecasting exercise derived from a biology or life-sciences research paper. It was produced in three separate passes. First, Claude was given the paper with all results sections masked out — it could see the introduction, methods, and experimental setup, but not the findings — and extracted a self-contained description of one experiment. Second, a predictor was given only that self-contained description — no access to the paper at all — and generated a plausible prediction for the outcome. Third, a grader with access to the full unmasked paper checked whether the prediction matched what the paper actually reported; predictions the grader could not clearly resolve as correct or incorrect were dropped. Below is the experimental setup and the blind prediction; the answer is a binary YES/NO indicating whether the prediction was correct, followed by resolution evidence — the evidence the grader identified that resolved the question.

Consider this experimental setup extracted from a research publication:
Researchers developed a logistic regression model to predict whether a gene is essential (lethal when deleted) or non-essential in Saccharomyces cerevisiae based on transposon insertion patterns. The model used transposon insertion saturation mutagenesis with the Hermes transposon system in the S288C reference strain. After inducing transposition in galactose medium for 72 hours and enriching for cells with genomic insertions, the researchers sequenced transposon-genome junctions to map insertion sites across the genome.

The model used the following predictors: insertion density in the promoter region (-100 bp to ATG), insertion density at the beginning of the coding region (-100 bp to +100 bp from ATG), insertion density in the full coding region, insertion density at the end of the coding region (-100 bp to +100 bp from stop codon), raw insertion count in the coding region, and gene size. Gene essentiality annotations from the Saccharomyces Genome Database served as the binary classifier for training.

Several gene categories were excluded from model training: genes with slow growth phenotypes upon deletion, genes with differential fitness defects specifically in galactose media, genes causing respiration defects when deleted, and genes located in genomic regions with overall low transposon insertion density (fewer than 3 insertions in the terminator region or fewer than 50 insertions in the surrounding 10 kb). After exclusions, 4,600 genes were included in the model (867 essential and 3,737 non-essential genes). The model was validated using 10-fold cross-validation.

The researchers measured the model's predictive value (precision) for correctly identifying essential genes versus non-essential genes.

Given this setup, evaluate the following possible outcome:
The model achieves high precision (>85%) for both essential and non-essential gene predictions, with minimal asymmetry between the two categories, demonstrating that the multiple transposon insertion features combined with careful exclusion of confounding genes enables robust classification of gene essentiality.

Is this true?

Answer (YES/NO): NO